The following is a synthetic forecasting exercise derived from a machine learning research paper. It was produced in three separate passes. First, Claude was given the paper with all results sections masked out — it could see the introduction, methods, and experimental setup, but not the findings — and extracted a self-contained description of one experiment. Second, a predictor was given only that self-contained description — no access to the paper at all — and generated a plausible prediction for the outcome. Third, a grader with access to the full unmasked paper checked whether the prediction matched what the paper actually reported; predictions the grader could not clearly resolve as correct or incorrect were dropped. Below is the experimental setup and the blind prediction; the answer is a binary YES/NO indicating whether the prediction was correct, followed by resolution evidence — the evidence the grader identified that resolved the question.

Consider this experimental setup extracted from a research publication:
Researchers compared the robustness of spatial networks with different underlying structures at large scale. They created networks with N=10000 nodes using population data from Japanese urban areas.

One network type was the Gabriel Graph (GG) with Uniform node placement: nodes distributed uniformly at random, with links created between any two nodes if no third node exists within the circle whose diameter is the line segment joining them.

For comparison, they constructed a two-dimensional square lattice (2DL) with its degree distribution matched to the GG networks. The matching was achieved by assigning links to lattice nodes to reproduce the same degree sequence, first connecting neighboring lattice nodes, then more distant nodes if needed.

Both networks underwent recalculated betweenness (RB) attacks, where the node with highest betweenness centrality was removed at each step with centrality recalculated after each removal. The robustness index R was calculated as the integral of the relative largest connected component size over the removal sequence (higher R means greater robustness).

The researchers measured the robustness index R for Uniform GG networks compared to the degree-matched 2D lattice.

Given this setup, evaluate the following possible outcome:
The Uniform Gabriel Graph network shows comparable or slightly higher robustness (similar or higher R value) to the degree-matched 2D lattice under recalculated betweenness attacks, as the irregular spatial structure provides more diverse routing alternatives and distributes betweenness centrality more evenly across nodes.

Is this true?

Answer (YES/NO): NO